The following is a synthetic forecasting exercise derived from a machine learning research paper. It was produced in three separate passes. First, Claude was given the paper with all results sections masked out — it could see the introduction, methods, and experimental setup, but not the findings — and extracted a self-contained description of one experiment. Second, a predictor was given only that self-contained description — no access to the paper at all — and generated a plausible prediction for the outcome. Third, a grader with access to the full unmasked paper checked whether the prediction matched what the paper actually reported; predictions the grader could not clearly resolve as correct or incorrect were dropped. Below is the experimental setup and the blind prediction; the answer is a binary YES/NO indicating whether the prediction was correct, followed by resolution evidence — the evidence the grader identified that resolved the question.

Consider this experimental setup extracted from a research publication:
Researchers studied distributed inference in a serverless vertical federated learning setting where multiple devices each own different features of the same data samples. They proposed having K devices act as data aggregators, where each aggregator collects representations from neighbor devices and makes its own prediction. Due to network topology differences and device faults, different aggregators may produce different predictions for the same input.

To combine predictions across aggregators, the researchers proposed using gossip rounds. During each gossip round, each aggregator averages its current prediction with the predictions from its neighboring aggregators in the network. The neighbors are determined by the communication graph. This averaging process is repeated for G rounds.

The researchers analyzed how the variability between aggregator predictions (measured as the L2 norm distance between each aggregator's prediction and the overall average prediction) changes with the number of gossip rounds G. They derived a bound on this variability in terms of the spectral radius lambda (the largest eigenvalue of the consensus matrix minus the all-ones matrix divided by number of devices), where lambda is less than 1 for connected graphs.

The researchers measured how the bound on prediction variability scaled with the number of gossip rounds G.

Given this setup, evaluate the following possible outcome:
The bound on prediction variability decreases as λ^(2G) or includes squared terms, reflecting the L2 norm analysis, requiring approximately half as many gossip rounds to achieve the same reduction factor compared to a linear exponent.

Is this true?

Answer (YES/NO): NO